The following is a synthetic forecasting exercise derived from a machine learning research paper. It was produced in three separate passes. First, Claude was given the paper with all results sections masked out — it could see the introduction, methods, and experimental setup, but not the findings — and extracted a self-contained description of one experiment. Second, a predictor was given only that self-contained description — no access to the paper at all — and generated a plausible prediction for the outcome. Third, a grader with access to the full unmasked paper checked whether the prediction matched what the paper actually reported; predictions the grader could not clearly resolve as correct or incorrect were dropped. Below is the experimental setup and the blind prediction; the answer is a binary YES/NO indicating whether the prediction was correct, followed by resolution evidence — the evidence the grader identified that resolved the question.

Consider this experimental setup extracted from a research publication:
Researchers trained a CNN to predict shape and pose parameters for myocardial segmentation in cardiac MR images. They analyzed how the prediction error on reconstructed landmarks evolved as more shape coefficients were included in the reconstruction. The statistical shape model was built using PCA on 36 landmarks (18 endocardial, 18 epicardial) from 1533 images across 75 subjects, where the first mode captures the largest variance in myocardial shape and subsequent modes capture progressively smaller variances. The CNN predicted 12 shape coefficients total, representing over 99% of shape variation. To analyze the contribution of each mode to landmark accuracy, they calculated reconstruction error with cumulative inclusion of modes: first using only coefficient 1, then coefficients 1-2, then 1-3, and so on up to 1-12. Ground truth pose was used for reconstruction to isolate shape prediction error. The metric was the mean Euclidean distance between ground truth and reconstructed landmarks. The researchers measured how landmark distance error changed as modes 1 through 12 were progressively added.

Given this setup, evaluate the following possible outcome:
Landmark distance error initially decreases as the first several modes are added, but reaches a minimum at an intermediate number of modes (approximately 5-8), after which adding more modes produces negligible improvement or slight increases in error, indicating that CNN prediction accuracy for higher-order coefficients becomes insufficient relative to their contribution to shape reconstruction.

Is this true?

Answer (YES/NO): YES